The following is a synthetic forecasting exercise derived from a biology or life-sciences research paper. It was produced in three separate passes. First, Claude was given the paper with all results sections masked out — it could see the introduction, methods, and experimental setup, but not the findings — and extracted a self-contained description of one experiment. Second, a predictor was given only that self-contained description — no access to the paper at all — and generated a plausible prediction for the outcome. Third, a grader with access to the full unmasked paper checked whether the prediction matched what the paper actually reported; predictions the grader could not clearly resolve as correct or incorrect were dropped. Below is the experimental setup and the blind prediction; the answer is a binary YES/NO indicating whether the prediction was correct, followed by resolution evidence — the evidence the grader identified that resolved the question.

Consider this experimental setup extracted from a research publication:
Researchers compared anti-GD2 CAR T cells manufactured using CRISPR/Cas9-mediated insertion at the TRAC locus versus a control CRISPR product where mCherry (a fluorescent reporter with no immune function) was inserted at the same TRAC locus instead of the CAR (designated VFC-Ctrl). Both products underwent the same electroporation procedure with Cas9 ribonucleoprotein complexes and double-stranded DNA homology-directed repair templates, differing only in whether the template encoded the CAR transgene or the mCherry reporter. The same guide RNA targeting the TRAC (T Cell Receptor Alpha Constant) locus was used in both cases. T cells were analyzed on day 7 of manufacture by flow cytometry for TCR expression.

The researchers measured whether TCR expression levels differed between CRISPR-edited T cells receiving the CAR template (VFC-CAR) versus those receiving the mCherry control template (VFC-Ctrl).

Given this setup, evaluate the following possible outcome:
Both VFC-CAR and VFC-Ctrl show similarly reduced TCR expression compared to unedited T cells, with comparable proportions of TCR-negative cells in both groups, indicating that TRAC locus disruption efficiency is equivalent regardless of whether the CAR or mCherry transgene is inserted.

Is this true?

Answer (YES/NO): YES